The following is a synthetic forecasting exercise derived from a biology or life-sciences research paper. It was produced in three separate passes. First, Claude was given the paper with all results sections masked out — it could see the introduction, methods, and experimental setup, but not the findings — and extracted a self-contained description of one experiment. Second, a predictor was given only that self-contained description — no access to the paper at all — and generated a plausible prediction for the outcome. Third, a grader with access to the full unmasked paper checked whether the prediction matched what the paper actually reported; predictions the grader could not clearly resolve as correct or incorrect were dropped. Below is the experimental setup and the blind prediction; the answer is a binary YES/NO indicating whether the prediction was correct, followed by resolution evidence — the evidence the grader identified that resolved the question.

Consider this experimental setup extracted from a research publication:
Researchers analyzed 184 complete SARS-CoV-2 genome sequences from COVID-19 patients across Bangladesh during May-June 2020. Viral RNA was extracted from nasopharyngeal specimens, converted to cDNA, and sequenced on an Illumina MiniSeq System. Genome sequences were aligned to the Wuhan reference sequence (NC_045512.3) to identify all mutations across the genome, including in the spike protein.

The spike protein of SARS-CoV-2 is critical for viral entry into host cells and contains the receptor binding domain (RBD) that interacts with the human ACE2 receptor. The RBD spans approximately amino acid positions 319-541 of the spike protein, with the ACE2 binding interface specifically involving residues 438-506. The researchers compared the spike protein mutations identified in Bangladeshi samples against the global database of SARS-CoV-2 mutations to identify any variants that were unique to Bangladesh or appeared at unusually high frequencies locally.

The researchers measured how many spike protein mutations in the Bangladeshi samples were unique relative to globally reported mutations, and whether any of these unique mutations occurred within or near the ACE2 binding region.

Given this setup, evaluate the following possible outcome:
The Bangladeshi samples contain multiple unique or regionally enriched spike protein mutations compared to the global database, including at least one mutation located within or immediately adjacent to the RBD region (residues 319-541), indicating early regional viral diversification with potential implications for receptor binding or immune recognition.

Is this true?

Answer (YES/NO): YES